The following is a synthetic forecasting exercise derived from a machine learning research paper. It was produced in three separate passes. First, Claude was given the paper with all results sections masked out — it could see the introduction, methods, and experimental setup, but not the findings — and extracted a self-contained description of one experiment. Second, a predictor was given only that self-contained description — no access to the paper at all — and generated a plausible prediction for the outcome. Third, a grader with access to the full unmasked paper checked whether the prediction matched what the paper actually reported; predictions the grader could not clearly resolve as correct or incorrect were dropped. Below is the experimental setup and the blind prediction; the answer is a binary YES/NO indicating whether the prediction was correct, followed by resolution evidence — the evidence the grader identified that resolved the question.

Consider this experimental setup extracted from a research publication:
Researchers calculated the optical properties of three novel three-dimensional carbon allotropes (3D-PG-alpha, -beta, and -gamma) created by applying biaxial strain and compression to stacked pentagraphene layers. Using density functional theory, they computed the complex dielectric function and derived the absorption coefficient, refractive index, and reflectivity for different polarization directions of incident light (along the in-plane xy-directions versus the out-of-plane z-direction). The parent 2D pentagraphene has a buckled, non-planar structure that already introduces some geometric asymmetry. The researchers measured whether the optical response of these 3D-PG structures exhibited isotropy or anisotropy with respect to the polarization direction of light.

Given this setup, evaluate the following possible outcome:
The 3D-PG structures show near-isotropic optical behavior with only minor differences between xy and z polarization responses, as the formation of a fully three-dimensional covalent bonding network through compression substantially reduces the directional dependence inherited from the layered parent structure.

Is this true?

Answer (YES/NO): NO